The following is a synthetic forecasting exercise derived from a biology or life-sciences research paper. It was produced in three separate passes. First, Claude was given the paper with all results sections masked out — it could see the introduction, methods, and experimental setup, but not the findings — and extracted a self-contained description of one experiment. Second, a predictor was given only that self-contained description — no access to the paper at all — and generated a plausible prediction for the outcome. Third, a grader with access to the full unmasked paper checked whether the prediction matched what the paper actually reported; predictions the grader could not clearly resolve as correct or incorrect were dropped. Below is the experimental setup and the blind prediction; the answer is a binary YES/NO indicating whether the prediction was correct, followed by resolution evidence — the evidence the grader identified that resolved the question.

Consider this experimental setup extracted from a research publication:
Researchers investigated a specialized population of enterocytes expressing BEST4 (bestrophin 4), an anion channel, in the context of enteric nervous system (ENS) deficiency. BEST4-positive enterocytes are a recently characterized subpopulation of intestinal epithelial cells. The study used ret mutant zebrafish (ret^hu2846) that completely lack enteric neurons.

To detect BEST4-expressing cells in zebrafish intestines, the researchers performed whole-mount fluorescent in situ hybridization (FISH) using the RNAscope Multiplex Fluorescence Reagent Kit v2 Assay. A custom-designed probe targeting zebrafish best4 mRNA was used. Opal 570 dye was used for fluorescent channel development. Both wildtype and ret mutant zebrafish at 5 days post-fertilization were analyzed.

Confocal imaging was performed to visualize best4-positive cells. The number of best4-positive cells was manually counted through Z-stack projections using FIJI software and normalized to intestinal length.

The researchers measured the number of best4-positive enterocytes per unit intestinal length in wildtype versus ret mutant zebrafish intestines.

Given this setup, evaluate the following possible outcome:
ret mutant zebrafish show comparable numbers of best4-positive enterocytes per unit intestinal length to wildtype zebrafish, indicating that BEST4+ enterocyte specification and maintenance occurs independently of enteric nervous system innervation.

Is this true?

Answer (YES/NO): NO